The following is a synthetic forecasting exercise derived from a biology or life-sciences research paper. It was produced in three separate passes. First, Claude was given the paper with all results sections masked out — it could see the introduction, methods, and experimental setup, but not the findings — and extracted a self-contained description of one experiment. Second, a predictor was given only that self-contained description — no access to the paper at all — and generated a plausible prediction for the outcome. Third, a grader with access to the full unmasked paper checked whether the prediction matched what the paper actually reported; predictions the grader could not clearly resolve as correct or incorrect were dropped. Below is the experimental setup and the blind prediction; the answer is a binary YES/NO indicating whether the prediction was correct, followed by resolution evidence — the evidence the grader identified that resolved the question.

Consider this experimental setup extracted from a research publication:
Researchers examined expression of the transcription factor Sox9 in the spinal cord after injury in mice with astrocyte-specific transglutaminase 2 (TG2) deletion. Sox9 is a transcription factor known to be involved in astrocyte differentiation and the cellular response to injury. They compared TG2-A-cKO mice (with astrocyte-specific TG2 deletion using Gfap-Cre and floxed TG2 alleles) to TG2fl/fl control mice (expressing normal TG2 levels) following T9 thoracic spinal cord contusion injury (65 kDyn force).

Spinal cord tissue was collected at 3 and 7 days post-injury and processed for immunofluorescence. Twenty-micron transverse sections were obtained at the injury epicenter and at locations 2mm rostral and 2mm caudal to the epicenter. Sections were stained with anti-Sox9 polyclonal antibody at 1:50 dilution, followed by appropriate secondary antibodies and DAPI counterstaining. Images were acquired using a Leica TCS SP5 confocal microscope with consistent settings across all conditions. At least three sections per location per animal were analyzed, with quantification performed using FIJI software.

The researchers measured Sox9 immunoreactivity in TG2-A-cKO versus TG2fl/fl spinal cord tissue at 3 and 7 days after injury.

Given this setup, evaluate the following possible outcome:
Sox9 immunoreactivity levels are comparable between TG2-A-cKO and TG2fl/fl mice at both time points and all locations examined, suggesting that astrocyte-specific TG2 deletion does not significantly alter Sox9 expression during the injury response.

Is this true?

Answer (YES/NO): NO